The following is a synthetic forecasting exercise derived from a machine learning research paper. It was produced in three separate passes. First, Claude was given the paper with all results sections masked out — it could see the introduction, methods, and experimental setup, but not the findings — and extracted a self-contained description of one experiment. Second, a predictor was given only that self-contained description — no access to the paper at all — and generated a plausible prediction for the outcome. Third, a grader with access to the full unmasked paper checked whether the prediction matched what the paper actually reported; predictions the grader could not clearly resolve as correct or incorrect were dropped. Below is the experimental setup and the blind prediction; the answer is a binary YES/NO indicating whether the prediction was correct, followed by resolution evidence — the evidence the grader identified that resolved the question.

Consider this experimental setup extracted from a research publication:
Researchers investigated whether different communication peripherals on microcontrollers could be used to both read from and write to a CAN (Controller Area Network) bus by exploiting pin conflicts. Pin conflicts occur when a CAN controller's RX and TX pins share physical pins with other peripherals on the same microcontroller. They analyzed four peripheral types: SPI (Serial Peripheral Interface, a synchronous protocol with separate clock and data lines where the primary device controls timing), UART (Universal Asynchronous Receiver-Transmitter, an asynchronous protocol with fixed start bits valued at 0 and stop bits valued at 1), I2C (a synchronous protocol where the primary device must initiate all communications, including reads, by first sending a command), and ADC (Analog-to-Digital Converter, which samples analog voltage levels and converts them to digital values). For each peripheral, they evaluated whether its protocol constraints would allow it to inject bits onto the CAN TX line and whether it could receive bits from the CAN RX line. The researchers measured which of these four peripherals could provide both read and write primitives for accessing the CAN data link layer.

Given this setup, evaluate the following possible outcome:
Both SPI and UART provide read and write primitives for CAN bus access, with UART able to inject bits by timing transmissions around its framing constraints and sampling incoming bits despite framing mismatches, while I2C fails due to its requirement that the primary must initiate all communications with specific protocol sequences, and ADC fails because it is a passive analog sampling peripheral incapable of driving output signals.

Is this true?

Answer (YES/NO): YES